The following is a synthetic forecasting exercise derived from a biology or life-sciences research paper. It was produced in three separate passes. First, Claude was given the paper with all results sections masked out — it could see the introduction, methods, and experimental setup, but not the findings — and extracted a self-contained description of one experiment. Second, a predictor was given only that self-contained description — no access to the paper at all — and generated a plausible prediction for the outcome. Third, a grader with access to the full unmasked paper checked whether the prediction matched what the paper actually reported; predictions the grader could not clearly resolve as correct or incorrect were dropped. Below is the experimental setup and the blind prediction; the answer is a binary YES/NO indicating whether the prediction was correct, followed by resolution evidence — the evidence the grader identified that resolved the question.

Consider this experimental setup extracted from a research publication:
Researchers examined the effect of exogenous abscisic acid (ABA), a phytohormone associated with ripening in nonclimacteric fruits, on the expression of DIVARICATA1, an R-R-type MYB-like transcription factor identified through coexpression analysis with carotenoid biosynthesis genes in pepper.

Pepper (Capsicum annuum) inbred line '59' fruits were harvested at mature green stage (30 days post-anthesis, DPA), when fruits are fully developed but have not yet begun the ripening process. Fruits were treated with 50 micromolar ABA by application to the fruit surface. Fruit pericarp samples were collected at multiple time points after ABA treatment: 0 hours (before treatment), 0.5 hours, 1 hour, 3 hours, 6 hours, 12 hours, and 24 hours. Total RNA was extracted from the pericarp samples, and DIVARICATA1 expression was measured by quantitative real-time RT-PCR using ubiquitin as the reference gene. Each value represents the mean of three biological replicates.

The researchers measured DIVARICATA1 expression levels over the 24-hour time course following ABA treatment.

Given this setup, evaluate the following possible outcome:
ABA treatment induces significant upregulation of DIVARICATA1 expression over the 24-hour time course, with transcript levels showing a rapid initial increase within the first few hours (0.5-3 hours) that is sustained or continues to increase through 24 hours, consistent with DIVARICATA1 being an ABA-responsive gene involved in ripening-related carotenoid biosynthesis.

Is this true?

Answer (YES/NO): NO